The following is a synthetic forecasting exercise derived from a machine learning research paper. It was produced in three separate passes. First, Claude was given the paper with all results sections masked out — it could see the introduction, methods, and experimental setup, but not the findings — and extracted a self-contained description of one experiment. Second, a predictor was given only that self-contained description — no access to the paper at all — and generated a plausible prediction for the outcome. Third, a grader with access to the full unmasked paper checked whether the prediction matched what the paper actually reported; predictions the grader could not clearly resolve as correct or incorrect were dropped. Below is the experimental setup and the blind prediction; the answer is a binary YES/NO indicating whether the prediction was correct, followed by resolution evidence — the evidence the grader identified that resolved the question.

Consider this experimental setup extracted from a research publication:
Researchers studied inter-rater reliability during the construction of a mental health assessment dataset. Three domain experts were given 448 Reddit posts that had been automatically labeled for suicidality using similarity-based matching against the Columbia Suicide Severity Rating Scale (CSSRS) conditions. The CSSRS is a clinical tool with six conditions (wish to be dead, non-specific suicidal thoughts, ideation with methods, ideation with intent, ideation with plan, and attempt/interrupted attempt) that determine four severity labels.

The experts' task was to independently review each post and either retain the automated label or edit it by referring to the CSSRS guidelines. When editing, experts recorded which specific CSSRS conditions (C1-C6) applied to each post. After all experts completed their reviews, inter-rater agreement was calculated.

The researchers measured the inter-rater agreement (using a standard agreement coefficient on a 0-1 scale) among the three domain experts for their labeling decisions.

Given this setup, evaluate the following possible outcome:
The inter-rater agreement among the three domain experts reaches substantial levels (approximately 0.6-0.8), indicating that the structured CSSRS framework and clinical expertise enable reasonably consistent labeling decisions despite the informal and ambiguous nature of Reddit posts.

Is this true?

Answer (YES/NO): NO